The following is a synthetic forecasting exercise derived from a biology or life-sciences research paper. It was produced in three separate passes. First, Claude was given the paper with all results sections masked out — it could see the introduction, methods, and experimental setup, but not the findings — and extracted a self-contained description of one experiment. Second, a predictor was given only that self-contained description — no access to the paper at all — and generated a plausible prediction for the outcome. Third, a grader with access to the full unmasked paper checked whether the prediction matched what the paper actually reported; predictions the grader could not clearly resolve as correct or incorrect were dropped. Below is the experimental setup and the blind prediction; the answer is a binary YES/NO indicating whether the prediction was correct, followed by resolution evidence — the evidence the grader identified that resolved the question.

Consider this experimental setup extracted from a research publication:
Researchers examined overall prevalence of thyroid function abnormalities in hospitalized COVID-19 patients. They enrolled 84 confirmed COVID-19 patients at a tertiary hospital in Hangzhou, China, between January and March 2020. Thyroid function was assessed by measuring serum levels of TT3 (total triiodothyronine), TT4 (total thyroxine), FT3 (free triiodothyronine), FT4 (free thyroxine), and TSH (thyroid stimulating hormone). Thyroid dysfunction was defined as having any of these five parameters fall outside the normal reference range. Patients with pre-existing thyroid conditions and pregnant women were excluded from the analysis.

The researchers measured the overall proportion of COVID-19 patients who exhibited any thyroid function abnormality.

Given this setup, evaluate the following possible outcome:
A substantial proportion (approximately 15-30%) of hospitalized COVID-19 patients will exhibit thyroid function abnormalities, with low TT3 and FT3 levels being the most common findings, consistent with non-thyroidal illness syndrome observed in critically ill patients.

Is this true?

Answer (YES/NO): NO